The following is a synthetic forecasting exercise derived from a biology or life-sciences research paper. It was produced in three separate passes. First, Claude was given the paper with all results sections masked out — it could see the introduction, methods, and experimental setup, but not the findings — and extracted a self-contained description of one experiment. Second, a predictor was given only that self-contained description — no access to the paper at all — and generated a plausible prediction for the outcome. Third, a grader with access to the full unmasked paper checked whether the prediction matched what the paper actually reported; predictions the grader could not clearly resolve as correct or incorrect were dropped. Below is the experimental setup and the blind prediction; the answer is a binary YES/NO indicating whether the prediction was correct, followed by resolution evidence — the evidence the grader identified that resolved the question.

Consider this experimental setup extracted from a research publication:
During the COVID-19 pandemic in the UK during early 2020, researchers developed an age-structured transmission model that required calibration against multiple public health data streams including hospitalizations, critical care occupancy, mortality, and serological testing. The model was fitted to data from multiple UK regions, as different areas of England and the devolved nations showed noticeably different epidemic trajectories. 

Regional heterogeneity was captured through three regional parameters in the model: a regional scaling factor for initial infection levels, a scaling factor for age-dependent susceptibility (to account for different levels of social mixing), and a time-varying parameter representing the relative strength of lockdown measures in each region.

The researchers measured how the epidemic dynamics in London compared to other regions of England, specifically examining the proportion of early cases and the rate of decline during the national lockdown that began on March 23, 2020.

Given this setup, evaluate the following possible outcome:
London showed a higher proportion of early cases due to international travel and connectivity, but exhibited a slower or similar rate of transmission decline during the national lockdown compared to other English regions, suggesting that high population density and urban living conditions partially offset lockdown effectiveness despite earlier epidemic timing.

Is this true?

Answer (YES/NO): NO